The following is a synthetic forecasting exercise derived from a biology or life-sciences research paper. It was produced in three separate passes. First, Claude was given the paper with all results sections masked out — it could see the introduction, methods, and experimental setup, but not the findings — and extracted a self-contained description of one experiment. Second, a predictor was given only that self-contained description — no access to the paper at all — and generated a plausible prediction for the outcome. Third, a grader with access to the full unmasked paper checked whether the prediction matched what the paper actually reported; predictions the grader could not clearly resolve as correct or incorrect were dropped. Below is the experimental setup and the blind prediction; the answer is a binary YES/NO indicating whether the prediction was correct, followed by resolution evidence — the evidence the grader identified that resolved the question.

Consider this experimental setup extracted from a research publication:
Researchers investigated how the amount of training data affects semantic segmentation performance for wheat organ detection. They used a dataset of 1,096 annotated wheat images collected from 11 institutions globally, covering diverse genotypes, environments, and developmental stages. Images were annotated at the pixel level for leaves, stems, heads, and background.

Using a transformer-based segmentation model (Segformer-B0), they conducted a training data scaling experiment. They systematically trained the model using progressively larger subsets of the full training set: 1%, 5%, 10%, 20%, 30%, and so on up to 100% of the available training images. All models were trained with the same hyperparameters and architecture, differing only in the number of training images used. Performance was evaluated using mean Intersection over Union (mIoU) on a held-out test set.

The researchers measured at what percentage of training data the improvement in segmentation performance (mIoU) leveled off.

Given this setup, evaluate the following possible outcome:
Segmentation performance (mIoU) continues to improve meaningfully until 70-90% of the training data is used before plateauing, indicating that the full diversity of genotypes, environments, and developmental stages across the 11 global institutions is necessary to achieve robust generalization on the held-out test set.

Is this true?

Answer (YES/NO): NO